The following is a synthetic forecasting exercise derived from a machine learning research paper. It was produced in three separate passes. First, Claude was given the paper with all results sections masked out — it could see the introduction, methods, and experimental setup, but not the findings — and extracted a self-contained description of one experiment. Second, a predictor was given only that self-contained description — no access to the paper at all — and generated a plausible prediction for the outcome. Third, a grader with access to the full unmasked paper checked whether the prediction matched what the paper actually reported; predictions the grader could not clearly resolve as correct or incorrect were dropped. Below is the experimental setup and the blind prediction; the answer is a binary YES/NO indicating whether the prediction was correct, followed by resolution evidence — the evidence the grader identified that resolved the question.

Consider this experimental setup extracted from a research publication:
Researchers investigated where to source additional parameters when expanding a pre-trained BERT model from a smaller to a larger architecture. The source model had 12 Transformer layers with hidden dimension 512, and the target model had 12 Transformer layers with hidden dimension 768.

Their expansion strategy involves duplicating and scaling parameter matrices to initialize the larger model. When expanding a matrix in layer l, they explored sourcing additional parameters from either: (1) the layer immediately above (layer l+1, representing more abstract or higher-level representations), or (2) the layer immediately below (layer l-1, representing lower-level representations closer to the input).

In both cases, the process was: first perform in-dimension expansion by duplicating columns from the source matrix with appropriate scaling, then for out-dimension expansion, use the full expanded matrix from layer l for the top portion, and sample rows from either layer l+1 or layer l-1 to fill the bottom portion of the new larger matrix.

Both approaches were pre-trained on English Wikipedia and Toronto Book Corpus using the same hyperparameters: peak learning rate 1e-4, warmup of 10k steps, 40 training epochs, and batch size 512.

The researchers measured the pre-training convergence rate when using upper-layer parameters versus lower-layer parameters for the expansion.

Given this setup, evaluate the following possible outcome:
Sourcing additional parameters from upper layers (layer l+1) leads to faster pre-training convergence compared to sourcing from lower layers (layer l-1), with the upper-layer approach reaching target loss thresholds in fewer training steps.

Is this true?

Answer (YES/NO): YES